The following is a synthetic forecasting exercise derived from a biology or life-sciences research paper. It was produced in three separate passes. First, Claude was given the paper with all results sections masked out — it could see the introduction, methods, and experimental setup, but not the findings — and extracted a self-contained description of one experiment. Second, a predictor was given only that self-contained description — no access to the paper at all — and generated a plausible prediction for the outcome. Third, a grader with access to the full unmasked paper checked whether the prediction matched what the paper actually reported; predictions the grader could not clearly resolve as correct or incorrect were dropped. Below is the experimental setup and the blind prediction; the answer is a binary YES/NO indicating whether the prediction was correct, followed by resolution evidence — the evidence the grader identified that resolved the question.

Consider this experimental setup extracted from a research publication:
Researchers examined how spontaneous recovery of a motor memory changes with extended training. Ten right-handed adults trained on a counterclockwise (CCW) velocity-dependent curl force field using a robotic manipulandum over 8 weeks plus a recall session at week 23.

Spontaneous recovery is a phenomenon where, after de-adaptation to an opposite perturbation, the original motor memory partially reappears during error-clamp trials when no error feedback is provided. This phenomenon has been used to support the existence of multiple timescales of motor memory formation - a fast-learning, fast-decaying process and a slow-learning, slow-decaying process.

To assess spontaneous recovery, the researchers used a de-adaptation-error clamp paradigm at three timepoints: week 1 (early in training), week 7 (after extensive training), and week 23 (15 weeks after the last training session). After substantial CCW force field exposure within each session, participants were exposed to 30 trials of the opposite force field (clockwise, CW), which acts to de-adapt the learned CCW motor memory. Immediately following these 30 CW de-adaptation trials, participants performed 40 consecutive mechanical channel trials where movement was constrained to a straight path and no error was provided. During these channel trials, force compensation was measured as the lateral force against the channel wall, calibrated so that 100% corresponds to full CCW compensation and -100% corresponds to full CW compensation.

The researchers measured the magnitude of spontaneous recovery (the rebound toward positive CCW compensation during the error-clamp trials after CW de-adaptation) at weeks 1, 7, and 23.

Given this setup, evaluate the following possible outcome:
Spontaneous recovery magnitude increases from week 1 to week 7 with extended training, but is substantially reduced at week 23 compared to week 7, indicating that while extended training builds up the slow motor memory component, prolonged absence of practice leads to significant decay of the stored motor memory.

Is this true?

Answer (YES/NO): NO